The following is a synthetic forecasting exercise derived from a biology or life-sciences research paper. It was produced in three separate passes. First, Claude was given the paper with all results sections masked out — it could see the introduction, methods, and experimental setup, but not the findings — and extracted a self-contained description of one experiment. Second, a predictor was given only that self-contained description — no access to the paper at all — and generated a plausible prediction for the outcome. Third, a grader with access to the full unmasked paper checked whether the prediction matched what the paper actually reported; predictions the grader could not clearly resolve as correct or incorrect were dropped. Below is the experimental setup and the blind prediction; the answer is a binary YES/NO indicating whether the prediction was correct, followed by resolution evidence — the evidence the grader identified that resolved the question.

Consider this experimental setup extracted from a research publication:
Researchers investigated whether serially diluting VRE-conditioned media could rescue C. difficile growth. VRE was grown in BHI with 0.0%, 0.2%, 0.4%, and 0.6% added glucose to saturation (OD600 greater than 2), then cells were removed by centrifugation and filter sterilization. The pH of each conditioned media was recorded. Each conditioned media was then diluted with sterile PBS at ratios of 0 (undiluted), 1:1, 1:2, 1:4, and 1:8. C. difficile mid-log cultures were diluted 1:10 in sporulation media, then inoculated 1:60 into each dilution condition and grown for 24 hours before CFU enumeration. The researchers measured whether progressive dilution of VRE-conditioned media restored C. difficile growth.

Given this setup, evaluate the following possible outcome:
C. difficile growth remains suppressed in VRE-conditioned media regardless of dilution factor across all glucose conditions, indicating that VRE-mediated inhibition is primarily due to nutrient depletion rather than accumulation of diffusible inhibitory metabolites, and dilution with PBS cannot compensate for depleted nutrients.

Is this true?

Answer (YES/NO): NO